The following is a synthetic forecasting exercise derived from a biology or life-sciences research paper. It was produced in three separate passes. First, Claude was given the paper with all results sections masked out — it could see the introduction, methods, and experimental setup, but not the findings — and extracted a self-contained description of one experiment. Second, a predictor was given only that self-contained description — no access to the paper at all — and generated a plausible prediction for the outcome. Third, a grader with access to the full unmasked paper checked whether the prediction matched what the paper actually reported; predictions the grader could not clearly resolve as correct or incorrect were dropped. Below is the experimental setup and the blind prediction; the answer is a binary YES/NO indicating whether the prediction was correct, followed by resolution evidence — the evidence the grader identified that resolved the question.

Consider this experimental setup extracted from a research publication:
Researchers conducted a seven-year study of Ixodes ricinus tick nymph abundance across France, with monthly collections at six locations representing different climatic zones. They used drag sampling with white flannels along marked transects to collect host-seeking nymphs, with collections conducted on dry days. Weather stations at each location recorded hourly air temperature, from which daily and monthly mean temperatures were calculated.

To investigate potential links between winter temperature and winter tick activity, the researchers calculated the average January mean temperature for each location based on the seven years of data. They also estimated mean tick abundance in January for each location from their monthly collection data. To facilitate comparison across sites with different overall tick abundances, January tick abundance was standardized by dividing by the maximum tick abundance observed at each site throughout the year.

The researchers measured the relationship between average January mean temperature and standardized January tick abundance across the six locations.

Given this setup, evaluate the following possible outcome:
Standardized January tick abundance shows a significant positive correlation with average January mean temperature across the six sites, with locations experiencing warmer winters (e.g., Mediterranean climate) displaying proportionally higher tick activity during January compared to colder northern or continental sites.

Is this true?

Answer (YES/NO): NO